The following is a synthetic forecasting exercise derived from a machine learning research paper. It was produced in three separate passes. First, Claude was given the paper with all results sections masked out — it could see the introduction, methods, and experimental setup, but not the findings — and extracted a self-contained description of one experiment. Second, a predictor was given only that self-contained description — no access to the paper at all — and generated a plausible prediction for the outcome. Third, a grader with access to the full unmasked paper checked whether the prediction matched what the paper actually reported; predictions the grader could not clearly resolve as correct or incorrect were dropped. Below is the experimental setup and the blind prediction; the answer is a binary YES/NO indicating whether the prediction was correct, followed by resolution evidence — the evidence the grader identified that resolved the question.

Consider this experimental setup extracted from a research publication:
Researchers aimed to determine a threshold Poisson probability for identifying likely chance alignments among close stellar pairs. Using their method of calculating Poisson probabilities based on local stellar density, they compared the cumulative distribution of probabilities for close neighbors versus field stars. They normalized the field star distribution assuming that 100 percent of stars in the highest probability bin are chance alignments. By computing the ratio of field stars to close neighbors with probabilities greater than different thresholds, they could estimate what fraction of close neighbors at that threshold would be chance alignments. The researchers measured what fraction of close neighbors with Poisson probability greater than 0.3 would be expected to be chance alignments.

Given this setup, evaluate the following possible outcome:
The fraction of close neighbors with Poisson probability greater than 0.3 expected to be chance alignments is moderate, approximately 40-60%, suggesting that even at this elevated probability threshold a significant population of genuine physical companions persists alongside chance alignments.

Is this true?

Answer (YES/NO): NO